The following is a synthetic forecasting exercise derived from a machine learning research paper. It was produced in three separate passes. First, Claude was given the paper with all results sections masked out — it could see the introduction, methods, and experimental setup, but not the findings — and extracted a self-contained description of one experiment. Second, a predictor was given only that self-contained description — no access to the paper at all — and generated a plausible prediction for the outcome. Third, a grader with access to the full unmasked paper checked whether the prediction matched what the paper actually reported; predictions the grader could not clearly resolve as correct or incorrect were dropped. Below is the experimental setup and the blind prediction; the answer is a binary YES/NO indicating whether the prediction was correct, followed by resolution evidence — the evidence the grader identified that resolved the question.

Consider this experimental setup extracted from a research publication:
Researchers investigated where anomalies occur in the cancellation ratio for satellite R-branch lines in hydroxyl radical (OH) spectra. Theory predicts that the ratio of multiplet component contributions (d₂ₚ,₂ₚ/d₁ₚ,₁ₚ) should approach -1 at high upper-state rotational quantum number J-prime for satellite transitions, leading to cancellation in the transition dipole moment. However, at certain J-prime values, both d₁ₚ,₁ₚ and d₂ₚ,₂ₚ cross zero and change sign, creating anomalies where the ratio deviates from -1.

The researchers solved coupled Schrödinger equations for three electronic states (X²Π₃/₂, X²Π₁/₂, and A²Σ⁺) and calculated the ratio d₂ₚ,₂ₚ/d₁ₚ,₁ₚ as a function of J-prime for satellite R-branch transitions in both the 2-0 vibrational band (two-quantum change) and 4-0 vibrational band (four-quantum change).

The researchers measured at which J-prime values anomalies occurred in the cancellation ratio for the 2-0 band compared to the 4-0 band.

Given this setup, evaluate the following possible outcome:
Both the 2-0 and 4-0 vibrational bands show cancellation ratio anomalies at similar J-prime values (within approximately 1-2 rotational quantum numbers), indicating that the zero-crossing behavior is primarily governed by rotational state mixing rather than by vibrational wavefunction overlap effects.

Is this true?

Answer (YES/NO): NO